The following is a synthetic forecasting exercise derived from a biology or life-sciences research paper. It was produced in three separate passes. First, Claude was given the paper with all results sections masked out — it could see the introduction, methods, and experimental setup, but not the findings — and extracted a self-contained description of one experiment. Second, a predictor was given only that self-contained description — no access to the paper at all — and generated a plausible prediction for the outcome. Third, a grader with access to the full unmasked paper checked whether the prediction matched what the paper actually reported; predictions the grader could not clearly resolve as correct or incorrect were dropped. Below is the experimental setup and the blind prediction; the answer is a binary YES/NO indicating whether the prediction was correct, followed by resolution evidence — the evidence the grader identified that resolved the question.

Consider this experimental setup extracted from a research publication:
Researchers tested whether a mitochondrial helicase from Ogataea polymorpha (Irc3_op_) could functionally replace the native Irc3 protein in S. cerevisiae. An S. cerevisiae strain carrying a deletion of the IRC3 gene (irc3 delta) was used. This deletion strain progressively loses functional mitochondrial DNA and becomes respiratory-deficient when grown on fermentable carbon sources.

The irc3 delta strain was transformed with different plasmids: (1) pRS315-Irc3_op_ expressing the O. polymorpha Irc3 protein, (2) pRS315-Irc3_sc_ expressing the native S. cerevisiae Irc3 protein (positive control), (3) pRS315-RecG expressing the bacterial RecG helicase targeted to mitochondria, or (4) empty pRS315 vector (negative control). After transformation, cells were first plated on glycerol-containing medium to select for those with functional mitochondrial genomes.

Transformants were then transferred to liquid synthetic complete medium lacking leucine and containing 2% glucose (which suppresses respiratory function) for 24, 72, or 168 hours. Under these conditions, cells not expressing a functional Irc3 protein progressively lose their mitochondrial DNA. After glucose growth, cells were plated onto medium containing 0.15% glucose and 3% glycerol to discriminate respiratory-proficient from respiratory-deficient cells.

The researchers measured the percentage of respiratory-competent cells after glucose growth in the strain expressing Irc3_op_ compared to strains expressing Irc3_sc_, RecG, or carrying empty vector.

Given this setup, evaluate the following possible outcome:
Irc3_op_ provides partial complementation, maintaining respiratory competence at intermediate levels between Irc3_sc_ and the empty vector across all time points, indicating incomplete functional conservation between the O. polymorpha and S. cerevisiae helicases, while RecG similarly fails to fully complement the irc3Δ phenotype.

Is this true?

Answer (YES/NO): YES